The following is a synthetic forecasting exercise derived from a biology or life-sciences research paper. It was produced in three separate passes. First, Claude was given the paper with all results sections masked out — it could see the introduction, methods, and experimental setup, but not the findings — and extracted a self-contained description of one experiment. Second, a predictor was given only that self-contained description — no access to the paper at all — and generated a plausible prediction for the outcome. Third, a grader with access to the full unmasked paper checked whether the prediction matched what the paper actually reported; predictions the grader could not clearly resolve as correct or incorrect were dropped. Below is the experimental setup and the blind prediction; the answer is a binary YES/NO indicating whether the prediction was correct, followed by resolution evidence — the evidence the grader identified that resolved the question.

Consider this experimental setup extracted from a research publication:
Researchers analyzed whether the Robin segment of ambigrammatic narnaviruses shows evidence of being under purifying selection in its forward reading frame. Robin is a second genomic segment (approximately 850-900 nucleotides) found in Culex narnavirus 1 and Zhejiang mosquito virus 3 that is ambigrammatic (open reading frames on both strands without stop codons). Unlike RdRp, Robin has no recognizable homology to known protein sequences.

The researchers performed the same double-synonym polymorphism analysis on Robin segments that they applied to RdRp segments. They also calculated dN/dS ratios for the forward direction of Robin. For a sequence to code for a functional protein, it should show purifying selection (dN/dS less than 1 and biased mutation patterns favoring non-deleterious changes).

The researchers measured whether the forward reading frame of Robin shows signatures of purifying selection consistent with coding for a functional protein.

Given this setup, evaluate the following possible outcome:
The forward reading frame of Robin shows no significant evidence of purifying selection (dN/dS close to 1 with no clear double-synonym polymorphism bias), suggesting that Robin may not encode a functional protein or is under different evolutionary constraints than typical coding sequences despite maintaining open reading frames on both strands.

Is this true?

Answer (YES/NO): NO